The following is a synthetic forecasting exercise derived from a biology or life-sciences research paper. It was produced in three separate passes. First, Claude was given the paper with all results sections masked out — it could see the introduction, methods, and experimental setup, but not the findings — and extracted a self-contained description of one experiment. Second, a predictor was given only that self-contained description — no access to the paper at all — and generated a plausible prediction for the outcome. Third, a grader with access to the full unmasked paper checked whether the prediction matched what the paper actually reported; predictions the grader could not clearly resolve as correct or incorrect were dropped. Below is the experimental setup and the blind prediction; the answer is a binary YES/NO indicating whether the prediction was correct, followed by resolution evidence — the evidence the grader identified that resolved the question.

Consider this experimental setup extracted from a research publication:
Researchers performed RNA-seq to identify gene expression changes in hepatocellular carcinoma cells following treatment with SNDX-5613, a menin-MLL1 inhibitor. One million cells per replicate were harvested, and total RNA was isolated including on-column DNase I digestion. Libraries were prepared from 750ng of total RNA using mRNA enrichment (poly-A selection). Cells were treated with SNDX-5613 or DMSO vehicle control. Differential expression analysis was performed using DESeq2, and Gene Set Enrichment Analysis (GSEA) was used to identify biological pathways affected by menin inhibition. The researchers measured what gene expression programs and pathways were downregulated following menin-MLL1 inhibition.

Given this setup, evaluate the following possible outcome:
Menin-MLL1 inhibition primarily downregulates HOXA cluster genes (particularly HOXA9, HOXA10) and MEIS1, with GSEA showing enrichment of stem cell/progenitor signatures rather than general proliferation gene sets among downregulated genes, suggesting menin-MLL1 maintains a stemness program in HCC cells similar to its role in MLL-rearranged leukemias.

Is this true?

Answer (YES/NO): NO